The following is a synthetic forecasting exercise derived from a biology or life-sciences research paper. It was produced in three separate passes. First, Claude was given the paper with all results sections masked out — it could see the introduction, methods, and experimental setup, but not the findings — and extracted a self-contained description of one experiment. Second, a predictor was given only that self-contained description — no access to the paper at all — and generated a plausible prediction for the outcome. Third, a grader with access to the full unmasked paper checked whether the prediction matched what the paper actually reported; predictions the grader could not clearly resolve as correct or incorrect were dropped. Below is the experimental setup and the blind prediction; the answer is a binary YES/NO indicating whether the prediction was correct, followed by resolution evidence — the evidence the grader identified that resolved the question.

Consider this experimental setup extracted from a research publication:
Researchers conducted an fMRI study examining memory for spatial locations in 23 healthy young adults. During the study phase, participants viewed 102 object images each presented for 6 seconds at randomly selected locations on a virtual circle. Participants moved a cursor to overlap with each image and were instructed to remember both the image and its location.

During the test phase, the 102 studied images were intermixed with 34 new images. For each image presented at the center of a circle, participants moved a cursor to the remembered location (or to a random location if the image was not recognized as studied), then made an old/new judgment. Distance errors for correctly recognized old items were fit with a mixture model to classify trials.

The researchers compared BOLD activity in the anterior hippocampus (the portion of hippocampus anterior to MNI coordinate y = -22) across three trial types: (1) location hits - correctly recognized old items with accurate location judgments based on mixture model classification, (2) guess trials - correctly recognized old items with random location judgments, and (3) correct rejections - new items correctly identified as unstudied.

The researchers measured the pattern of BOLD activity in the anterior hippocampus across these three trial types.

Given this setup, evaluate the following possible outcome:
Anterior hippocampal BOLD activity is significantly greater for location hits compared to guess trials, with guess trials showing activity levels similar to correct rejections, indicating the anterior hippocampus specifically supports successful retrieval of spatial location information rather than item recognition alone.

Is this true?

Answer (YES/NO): NO